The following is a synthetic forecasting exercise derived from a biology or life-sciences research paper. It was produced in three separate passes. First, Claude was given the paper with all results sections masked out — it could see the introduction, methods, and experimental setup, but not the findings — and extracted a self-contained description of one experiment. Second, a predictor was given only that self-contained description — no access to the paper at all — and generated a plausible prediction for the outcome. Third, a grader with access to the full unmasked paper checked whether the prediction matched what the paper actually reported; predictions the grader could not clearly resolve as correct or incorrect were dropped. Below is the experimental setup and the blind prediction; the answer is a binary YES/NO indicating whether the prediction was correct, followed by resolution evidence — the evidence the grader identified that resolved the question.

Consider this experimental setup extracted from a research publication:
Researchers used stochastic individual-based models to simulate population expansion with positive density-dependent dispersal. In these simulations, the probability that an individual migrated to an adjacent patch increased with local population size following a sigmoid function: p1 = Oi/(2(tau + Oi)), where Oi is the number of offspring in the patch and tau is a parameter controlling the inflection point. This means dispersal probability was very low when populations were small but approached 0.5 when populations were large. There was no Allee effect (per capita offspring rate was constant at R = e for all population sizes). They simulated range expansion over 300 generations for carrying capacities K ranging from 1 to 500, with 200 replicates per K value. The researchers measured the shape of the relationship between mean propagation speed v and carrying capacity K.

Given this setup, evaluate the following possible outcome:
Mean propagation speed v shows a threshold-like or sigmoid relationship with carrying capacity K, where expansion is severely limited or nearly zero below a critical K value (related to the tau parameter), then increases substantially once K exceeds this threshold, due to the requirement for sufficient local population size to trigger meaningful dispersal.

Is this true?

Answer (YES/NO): NO